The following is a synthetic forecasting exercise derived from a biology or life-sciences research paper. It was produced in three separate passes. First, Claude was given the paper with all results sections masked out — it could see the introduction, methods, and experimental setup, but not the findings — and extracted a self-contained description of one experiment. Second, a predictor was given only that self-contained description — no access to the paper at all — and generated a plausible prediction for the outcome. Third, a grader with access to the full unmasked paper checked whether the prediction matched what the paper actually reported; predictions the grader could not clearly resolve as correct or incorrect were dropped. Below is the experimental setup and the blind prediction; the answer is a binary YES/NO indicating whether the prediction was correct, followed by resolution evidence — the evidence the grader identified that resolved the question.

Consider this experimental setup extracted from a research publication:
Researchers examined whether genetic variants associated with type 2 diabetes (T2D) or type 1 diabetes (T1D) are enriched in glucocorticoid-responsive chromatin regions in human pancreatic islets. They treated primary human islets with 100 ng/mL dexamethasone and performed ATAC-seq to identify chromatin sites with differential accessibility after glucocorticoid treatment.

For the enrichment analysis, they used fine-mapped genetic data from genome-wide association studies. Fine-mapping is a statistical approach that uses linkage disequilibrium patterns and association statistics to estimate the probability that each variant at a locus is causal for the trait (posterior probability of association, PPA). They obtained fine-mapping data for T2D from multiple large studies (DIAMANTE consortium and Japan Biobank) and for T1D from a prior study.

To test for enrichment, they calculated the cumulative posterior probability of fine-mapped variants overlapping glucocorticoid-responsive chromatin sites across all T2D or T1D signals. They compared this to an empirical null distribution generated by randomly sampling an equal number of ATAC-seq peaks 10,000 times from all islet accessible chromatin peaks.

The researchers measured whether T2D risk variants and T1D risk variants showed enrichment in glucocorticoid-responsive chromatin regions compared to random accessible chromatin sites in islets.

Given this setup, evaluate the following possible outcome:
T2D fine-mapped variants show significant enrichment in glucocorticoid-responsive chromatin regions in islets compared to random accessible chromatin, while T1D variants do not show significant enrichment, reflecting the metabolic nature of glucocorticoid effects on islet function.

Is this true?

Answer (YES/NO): YES